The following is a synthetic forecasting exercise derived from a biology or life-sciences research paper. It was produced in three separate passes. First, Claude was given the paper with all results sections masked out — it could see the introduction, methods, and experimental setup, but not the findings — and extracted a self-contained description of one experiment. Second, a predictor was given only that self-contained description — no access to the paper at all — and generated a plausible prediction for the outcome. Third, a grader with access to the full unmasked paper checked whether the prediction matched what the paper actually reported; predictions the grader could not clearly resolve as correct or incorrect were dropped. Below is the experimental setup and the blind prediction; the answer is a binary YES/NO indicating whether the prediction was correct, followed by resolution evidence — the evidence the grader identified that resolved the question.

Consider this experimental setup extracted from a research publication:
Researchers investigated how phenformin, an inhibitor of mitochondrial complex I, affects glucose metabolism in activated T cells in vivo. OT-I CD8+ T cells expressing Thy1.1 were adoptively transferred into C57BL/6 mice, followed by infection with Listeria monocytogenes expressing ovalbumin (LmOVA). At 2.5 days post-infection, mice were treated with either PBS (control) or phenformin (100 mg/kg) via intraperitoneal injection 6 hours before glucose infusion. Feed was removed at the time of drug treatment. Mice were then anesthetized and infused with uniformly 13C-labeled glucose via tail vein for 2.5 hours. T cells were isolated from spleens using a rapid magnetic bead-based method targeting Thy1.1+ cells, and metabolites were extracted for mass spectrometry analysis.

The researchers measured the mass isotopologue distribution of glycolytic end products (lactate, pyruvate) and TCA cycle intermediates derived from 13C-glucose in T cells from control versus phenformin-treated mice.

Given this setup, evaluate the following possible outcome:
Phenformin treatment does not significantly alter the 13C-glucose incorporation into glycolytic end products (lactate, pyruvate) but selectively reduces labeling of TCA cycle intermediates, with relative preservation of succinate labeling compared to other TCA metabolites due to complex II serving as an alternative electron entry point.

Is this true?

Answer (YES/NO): NO